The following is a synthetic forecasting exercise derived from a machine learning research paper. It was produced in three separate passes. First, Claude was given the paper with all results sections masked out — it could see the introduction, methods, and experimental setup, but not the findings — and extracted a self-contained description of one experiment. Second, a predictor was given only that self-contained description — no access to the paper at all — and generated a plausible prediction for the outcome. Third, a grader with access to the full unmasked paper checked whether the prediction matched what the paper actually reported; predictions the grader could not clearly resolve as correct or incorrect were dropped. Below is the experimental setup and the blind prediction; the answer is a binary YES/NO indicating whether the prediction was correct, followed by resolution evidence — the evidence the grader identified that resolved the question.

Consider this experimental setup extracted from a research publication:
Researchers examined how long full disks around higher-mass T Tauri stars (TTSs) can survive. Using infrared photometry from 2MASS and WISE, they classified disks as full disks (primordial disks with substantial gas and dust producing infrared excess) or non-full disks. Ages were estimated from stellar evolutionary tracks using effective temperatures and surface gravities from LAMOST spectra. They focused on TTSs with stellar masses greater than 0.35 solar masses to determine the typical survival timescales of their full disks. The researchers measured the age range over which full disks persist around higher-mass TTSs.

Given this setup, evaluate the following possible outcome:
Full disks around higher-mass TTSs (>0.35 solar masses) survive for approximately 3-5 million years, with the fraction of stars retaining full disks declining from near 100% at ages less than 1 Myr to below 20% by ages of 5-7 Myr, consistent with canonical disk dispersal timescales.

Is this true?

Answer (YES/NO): NO